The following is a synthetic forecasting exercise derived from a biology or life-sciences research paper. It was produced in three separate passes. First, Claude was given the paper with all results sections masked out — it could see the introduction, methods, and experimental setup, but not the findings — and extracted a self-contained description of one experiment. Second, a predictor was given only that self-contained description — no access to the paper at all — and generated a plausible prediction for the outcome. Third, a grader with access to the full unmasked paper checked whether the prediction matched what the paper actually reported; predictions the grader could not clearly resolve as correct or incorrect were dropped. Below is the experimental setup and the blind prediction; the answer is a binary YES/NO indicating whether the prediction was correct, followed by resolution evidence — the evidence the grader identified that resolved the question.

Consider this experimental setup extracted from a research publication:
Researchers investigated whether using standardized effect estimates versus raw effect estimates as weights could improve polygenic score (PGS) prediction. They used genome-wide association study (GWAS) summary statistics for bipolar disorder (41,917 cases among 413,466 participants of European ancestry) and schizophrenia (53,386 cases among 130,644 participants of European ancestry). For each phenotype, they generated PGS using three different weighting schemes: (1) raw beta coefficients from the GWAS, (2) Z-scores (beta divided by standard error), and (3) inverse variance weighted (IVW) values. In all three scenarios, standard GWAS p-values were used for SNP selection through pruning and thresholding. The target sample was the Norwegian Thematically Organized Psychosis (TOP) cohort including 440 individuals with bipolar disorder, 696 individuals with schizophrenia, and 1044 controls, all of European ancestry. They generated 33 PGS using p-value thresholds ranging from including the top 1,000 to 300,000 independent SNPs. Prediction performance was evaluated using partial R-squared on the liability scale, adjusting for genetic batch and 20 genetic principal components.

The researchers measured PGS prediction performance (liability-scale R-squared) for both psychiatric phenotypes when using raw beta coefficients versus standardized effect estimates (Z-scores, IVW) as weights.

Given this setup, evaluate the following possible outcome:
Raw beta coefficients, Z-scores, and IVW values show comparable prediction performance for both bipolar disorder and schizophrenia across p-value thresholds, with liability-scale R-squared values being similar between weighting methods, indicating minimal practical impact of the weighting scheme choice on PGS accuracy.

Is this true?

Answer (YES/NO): NO